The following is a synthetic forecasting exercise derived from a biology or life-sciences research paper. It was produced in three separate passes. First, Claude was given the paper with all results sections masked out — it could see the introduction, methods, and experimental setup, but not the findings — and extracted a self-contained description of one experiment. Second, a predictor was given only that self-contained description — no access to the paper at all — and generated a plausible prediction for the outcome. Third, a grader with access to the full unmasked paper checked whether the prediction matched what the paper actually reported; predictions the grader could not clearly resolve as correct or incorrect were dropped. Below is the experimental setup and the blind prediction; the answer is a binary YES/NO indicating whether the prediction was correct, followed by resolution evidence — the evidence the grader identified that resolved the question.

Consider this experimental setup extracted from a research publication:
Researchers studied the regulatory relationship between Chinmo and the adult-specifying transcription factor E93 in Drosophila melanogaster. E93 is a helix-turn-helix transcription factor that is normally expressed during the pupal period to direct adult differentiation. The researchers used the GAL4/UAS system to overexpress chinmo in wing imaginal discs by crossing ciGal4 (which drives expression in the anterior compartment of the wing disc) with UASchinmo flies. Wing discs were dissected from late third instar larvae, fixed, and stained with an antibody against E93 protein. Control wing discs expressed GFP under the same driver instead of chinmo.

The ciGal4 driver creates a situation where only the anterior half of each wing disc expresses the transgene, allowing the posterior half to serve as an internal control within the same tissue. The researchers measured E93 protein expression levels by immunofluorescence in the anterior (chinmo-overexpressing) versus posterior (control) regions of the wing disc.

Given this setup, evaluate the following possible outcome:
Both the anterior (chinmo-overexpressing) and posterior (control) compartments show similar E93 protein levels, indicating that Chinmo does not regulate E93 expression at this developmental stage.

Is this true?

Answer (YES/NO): NO